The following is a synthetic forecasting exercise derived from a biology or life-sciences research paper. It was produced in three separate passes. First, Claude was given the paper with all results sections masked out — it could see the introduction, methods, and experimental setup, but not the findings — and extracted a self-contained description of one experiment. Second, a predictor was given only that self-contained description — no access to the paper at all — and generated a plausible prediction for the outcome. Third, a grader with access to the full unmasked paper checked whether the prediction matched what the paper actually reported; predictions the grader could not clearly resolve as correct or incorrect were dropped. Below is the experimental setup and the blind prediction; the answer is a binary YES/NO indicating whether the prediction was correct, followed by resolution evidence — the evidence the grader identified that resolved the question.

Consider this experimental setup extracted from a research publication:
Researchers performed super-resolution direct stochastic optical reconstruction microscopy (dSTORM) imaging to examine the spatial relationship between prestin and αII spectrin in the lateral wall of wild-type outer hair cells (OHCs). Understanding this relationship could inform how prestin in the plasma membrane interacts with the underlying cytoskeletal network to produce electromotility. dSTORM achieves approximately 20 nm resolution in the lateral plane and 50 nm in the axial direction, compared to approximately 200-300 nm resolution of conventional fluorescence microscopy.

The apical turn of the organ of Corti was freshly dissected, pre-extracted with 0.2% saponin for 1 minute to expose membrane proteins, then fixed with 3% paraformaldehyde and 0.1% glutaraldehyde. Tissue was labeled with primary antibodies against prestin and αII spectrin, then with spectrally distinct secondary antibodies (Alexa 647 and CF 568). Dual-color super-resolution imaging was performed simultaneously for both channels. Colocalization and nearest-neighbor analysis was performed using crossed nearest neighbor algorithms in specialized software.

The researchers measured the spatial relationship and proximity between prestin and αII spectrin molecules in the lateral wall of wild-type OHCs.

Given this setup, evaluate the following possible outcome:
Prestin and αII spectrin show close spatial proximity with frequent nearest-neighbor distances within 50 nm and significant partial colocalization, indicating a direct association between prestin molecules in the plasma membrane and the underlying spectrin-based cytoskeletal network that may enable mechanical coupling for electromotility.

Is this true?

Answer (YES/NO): YES